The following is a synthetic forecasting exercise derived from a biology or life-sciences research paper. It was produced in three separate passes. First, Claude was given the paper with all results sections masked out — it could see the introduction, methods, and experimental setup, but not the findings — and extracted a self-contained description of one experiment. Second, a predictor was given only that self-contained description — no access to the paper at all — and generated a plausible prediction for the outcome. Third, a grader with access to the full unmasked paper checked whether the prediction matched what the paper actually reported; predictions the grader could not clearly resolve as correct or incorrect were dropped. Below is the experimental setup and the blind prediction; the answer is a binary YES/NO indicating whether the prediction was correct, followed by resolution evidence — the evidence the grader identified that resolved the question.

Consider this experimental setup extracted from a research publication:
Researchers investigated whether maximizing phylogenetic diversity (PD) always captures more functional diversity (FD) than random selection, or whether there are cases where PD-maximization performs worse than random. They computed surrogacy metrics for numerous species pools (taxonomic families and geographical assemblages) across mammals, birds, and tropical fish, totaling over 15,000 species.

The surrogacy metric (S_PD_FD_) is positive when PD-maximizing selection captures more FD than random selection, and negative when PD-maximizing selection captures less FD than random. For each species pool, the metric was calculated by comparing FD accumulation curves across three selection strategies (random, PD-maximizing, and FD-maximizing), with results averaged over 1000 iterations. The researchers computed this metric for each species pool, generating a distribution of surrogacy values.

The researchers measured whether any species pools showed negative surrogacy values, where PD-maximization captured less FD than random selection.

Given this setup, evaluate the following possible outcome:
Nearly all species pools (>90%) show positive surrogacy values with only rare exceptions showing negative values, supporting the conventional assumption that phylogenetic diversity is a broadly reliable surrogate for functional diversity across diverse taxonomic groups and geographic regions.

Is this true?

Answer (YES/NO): NO